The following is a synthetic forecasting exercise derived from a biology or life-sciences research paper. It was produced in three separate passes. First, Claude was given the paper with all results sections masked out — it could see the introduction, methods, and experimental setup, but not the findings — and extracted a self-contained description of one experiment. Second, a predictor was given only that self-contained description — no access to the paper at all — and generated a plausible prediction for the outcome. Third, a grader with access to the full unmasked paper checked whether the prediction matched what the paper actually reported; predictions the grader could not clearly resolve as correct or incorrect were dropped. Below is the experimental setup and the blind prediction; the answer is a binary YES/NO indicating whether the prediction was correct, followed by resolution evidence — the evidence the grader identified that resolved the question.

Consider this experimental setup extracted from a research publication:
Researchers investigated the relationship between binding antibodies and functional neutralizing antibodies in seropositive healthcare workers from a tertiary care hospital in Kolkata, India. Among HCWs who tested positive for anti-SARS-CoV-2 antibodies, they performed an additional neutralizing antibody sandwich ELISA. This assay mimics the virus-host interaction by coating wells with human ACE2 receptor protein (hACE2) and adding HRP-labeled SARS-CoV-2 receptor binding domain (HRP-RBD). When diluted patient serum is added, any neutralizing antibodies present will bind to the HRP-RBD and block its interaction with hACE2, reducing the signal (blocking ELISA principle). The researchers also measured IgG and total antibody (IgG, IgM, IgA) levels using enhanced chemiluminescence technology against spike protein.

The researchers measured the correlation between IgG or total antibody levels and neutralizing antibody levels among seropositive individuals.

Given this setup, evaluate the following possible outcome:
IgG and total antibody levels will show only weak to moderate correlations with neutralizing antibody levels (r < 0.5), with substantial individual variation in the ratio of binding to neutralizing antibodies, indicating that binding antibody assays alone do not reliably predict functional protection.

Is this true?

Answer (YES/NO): NO